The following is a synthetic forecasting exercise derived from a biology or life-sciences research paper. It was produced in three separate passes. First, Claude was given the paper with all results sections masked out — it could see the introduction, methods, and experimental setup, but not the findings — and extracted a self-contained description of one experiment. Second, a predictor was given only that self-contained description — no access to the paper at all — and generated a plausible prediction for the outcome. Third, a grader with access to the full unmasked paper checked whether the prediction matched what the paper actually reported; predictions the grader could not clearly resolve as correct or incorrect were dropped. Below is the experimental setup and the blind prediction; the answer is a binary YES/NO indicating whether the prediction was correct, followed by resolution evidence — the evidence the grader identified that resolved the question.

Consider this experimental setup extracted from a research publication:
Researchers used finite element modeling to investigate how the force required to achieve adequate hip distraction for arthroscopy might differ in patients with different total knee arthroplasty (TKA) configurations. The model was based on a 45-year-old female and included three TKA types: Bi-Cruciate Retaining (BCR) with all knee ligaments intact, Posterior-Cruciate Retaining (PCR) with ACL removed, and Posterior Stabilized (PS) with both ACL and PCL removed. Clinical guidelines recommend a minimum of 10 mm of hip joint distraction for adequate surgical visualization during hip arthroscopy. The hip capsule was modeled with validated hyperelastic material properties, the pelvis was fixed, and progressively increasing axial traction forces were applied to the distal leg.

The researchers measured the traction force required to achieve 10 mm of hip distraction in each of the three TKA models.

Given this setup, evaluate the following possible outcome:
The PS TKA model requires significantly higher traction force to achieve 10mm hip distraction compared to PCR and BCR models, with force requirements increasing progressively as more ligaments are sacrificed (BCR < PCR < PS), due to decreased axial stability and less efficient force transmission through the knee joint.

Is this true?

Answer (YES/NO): NO